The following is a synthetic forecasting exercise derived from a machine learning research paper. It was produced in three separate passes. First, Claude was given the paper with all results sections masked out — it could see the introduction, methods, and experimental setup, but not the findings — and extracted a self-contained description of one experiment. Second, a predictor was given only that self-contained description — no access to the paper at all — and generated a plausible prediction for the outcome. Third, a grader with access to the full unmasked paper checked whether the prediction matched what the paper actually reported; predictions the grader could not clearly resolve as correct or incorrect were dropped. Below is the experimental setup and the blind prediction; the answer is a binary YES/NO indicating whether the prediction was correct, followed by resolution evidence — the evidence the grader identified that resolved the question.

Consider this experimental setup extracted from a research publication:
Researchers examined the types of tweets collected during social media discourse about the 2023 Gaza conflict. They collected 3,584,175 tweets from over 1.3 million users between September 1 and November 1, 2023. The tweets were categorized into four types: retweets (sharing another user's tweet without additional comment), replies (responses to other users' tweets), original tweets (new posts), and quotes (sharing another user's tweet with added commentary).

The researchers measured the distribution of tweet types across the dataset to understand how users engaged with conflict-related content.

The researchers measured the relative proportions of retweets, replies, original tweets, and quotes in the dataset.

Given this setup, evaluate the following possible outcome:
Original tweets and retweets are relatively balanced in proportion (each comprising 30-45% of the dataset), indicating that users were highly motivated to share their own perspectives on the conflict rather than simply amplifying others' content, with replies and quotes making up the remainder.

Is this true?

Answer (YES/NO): NO